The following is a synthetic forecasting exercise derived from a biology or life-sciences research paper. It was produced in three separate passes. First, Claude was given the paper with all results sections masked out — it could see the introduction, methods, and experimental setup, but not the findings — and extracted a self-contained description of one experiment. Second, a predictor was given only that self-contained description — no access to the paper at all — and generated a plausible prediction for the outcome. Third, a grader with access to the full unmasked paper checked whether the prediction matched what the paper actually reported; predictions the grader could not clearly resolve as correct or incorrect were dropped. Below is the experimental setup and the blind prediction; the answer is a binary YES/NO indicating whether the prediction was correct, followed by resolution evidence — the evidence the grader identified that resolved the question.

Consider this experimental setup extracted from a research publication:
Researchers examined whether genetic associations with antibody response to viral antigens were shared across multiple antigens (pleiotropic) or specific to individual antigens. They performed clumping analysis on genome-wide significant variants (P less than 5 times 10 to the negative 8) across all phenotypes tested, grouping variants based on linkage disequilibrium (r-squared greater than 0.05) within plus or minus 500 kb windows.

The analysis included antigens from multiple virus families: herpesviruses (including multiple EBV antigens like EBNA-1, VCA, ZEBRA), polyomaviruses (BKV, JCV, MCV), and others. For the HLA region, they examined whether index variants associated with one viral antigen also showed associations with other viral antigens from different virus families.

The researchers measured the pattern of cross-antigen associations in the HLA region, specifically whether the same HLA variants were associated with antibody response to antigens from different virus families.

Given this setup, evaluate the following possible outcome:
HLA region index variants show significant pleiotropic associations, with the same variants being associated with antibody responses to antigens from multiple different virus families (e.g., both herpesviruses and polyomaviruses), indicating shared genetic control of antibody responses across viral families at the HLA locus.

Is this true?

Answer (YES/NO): YES